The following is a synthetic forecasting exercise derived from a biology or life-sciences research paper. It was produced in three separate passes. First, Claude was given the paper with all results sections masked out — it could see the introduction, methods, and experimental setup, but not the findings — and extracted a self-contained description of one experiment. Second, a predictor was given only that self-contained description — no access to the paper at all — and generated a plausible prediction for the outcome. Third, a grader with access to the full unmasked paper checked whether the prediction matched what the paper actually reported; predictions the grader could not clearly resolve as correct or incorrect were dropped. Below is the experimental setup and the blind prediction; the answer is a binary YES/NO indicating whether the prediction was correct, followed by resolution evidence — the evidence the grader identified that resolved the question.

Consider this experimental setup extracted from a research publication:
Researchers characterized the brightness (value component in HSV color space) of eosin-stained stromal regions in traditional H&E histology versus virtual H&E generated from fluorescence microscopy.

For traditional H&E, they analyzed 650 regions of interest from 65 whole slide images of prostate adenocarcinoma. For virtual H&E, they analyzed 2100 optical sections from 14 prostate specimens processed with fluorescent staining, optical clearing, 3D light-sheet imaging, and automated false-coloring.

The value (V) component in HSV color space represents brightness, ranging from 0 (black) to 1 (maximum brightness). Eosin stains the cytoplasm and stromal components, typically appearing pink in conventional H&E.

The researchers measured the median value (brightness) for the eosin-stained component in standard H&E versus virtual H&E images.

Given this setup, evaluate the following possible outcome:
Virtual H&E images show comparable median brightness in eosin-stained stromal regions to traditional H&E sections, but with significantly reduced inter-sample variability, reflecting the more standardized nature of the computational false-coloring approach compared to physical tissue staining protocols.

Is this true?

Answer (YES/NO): YES